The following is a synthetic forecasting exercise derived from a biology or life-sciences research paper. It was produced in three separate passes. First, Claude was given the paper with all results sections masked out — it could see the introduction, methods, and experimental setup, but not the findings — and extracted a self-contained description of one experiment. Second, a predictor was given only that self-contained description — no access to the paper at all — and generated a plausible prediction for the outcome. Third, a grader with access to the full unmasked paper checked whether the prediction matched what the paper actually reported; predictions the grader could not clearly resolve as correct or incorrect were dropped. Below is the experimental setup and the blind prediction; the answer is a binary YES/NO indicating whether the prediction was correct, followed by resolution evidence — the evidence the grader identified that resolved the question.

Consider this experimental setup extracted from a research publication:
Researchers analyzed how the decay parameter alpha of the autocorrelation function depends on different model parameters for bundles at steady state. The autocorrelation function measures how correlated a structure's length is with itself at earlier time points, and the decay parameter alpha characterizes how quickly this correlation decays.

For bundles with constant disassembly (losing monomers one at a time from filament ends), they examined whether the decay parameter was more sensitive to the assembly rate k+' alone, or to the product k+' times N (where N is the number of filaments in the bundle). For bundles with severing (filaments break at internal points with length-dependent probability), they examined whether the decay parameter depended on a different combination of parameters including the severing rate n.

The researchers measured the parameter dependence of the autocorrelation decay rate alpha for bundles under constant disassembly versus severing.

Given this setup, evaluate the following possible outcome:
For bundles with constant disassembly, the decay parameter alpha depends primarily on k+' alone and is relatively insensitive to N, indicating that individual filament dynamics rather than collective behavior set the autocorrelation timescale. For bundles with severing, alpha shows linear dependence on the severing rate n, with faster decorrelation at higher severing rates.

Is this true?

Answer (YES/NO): NO